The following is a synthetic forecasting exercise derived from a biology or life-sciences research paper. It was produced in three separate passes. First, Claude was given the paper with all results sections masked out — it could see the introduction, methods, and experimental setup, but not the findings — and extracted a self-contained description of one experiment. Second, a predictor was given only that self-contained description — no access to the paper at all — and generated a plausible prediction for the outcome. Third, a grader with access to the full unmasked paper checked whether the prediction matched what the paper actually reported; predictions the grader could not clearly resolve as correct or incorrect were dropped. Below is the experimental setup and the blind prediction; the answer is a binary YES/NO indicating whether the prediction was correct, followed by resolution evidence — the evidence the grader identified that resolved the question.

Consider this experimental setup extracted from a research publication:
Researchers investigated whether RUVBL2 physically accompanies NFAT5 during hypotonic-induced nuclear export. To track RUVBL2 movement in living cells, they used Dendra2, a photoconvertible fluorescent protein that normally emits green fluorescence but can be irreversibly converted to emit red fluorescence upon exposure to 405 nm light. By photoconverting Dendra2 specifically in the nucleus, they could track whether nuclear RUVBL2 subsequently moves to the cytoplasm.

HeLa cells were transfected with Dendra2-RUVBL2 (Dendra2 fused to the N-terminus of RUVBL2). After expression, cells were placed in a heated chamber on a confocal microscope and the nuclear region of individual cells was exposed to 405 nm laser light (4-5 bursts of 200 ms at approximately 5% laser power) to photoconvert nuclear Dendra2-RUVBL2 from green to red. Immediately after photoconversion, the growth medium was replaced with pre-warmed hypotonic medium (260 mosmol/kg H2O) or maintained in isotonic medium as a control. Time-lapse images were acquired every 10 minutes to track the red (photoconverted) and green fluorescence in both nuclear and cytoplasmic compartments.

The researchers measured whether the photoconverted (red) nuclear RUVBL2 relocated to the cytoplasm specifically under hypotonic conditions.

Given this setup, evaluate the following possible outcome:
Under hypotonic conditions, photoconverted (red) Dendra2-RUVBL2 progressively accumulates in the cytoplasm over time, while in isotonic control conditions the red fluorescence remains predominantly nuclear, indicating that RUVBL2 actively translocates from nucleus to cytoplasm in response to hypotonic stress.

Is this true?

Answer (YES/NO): YES